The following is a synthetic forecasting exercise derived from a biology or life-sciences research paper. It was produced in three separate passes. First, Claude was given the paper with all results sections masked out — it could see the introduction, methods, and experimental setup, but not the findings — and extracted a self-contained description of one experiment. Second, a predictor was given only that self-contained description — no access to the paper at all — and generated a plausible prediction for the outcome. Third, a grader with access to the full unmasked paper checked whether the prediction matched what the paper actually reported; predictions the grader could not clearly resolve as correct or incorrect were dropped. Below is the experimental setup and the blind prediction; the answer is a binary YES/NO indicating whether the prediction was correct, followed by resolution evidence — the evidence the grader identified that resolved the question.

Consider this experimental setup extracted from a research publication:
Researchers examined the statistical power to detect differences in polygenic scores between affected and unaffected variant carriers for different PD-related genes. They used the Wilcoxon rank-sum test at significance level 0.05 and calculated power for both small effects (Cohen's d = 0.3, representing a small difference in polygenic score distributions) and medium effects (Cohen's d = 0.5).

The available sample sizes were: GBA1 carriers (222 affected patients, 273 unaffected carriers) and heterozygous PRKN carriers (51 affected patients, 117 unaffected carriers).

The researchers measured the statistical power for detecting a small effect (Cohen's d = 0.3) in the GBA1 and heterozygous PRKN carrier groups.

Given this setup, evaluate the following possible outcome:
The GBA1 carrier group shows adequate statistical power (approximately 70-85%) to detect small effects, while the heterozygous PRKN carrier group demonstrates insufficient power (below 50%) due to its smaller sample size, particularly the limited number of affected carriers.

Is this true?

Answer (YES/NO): YES